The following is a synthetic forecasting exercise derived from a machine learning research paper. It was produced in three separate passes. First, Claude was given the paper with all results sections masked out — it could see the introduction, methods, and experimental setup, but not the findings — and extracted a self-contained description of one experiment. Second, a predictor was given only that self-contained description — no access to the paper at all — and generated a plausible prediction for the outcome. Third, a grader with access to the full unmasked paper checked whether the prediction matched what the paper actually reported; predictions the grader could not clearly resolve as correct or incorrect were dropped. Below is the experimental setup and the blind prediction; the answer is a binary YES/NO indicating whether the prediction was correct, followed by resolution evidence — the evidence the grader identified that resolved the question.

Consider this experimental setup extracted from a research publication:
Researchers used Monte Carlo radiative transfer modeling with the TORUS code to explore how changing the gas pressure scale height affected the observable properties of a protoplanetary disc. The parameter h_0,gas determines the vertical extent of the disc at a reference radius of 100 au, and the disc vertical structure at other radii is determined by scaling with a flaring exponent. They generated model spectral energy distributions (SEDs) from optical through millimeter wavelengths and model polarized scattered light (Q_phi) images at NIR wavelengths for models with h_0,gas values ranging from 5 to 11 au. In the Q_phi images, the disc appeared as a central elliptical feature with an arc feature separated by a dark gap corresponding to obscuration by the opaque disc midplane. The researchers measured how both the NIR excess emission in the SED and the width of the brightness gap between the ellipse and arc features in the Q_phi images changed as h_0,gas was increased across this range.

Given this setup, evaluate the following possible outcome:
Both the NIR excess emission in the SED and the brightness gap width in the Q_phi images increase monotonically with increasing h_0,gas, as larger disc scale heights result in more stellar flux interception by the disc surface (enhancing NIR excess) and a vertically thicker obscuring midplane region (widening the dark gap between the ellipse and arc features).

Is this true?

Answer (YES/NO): YES